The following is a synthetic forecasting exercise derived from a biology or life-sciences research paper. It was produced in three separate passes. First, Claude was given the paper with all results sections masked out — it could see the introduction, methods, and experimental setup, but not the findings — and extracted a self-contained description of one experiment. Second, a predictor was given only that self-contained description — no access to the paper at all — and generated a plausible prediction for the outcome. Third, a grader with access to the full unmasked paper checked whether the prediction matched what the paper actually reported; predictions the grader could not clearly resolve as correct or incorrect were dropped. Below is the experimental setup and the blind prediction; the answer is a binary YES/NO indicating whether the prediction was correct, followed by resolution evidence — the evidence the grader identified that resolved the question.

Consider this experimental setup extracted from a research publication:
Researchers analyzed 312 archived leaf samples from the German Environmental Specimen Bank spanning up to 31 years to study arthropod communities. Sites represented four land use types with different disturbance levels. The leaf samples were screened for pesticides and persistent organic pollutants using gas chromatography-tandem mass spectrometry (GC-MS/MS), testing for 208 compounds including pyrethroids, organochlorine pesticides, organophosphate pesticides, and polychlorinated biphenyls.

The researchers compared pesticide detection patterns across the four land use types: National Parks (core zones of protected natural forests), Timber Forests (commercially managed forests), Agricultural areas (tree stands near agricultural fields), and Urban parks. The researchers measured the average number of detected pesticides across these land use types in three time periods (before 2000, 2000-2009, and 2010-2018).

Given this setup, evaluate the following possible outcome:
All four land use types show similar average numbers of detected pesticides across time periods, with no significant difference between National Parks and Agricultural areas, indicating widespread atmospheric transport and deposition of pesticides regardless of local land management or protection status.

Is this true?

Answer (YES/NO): NO